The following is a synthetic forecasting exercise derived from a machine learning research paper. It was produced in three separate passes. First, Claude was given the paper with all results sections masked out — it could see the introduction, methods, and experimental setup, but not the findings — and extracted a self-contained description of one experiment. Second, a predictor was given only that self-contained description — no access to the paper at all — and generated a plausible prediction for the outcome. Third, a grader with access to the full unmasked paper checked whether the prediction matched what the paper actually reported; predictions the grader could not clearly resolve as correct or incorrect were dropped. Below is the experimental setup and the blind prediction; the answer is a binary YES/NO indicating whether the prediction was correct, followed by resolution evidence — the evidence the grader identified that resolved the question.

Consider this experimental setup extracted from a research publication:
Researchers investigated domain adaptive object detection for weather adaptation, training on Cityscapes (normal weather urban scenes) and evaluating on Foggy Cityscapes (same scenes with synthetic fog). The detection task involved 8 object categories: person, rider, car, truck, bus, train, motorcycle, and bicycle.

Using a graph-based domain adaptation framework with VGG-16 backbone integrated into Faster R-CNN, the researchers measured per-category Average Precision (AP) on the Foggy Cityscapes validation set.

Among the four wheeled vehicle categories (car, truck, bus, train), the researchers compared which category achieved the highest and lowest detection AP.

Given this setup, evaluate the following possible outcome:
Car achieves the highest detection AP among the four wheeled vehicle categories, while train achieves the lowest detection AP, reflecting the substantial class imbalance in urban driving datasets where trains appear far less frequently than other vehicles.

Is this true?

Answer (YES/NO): NO